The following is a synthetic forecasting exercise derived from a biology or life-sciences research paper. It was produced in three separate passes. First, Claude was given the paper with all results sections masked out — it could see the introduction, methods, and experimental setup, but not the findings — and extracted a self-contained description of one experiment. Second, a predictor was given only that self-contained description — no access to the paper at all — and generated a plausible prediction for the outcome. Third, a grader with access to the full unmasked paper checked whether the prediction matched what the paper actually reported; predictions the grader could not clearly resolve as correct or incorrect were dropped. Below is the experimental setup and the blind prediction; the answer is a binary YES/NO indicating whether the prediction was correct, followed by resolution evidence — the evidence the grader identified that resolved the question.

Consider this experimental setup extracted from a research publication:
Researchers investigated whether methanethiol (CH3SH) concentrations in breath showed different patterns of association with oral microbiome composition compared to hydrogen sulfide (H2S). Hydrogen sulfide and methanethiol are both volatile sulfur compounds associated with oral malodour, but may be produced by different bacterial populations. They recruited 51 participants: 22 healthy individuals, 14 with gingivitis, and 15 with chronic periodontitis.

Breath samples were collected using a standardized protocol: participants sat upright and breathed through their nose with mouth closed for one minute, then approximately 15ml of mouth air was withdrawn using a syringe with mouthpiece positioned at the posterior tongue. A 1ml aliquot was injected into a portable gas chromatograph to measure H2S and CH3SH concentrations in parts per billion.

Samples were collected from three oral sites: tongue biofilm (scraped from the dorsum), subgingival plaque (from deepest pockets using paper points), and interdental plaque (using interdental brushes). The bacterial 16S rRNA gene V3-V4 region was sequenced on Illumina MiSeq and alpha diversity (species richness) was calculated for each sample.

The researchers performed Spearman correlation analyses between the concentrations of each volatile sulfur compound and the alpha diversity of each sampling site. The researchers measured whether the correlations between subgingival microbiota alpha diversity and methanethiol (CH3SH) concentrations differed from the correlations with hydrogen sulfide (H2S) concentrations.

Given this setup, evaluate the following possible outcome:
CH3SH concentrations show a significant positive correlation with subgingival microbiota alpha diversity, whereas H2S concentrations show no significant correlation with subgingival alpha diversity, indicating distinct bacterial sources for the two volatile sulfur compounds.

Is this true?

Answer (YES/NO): NO